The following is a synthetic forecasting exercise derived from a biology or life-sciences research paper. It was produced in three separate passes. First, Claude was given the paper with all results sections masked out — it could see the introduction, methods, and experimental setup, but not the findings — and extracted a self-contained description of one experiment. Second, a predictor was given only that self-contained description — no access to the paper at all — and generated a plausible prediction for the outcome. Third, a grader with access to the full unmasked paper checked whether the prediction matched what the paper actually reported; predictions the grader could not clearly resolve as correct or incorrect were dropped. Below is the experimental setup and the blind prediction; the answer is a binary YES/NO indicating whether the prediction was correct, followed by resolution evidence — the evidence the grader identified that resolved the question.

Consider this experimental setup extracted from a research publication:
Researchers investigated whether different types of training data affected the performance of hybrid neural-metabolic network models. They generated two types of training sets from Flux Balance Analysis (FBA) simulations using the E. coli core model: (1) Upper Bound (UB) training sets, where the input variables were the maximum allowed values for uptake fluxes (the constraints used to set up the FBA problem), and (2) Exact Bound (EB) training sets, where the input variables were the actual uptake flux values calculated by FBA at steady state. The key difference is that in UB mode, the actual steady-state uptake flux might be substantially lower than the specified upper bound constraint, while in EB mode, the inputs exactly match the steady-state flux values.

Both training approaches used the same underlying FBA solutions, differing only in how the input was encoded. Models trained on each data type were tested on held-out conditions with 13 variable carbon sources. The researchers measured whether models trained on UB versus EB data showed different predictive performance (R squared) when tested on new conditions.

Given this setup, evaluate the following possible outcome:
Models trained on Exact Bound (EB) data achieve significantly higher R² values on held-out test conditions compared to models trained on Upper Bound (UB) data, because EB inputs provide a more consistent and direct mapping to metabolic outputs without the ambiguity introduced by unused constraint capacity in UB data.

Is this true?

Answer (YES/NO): NO